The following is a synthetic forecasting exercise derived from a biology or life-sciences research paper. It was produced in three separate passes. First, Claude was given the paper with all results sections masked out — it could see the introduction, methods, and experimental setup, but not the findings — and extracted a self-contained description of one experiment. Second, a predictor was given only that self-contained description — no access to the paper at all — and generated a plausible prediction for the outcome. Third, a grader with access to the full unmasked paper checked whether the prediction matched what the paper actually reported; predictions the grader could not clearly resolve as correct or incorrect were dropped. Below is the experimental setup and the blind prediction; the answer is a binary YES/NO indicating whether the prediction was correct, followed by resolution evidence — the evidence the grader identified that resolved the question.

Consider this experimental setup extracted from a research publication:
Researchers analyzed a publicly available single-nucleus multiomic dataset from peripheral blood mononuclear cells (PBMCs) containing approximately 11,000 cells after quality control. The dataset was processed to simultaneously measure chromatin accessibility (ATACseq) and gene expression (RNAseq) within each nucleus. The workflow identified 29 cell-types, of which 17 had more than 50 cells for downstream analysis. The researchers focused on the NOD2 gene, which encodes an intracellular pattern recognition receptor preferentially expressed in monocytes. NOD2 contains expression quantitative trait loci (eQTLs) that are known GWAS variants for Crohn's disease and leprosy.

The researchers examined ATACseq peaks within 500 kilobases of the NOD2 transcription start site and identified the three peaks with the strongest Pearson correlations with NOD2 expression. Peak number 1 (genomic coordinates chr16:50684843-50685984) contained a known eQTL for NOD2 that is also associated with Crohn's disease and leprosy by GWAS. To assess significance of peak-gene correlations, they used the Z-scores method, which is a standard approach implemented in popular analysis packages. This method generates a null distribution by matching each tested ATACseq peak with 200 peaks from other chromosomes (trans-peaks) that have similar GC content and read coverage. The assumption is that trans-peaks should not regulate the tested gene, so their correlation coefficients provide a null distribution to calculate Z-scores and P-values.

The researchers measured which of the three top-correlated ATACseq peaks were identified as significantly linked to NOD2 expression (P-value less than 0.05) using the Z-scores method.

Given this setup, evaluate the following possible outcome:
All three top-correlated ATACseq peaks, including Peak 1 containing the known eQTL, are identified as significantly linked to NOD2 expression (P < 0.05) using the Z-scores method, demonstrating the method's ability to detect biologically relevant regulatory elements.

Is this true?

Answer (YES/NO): NO